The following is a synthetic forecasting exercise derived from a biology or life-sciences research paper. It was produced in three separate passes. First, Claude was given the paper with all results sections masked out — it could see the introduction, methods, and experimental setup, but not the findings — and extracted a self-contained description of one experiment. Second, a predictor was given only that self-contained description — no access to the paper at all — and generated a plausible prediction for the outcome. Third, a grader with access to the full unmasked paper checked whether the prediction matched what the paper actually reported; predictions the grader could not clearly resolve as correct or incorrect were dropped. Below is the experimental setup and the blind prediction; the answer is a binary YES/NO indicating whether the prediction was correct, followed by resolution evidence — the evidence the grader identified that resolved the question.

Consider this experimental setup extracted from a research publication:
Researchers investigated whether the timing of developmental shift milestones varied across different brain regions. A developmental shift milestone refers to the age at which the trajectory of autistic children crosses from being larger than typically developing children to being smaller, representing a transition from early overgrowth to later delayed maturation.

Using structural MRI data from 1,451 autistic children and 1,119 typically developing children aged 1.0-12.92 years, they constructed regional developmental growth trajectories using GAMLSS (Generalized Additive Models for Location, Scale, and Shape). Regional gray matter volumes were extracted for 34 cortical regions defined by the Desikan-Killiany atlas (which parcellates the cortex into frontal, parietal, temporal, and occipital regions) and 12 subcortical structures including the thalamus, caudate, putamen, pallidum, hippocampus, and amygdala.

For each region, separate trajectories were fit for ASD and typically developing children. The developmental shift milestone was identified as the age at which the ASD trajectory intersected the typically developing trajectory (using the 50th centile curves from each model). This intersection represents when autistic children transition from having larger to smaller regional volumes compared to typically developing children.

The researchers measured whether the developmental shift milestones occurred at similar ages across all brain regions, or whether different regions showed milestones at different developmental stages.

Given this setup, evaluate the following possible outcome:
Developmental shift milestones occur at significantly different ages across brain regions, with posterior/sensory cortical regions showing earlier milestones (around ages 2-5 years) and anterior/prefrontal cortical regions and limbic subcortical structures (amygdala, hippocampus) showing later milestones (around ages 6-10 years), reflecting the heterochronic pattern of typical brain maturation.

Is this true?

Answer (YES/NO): NO